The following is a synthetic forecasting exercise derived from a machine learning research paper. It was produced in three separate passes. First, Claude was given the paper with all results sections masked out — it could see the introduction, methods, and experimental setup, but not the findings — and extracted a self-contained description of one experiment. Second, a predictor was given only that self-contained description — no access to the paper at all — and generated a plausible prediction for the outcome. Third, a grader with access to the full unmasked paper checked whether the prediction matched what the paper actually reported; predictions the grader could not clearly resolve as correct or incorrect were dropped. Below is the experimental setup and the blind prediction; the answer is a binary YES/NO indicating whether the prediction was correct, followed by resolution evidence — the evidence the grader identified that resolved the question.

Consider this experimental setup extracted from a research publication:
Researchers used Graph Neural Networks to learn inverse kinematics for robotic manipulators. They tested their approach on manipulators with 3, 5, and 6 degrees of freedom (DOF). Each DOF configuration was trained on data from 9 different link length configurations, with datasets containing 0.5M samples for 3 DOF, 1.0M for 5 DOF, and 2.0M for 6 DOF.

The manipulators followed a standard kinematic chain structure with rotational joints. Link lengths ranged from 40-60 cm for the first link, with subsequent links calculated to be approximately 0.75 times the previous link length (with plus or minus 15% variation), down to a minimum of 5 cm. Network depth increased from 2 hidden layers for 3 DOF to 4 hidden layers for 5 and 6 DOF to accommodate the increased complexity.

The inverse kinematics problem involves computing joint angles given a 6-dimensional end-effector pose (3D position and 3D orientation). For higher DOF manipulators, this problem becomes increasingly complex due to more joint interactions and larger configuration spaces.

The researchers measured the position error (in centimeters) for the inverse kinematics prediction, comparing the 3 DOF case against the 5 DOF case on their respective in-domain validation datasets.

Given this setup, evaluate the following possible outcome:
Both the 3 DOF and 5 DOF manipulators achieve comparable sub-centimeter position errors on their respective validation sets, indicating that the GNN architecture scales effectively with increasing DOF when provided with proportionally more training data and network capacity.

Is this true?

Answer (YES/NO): NO